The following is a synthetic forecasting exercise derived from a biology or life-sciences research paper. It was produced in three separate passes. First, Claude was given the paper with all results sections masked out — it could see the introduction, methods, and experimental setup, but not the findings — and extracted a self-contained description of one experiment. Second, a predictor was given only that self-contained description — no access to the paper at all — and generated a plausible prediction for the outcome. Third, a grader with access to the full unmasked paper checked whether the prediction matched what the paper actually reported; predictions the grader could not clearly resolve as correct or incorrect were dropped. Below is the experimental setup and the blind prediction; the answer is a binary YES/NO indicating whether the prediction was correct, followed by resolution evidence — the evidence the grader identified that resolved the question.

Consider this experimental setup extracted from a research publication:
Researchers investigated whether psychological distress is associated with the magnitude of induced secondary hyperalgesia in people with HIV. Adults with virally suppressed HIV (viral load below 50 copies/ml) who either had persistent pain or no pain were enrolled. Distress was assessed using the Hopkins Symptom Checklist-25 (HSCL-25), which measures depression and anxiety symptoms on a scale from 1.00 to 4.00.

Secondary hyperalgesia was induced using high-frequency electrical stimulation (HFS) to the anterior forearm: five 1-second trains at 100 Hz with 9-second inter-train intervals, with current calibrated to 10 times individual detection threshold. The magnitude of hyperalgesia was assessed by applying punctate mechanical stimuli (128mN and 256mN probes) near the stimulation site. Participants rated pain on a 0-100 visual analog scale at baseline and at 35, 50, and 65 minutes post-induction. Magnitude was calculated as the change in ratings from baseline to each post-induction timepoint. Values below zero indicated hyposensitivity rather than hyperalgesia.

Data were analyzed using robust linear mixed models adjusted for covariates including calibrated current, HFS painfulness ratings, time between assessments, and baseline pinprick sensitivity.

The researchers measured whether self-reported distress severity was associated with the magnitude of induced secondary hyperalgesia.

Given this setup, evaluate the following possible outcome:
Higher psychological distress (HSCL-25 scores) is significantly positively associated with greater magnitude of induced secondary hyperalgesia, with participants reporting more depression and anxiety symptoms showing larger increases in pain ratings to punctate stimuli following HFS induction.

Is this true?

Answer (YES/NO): YES